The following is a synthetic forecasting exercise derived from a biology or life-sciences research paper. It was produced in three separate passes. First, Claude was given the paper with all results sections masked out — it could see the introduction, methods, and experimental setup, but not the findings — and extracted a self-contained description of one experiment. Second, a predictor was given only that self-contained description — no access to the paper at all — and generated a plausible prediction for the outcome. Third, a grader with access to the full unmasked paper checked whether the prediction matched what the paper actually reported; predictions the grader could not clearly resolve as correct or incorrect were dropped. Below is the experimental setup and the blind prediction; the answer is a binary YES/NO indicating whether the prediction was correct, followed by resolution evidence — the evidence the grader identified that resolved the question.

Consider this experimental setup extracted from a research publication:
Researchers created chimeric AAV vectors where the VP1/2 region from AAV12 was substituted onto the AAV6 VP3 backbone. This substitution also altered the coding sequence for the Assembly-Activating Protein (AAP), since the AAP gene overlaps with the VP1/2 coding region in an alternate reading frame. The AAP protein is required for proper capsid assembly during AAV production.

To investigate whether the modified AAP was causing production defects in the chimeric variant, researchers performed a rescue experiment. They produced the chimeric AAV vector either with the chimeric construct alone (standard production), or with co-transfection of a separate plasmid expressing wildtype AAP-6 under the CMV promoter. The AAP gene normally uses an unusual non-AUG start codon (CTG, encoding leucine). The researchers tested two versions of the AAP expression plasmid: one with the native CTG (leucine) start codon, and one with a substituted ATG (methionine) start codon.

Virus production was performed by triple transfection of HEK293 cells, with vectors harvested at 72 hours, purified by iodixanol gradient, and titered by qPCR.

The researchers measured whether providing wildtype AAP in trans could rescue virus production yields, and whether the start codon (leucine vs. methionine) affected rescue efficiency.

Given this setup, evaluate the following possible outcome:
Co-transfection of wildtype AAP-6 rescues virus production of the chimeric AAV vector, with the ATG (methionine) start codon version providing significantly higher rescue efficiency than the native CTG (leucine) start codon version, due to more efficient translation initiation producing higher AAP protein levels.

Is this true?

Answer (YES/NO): YES